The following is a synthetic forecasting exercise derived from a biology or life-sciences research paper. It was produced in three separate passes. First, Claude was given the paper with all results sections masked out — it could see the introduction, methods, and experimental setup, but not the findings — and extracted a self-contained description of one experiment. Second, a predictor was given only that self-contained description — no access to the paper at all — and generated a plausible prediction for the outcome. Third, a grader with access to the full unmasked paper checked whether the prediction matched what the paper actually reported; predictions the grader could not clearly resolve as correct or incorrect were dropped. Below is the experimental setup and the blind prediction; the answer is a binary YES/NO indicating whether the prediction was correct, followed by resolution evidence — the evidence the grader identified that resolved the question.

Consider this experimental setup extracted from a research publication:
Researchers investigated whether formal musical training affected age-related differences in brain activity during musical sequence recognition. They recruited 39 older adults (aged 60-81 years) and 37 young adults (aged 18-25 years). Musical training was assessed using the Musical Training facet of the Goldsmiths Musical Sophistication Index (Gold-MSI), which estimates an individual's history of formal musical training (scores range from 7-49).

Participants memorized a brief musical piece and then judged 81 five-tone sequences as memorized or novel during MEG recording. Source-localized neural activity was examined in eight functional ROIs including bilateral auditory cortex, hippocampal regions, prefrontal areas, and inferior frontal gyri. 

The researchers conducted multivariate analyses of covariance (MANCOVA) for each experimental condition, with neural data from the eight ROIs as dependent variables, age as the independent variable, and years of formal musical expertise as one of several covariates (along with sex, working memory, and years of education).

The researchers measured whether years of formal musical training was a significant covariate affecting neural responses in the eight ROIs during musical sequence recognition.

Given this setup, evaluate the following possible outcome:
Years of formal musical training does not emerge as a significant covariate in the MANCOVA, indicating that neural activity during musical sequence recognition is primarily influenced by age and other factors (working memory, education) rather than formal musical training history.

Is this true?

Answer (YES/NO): NO